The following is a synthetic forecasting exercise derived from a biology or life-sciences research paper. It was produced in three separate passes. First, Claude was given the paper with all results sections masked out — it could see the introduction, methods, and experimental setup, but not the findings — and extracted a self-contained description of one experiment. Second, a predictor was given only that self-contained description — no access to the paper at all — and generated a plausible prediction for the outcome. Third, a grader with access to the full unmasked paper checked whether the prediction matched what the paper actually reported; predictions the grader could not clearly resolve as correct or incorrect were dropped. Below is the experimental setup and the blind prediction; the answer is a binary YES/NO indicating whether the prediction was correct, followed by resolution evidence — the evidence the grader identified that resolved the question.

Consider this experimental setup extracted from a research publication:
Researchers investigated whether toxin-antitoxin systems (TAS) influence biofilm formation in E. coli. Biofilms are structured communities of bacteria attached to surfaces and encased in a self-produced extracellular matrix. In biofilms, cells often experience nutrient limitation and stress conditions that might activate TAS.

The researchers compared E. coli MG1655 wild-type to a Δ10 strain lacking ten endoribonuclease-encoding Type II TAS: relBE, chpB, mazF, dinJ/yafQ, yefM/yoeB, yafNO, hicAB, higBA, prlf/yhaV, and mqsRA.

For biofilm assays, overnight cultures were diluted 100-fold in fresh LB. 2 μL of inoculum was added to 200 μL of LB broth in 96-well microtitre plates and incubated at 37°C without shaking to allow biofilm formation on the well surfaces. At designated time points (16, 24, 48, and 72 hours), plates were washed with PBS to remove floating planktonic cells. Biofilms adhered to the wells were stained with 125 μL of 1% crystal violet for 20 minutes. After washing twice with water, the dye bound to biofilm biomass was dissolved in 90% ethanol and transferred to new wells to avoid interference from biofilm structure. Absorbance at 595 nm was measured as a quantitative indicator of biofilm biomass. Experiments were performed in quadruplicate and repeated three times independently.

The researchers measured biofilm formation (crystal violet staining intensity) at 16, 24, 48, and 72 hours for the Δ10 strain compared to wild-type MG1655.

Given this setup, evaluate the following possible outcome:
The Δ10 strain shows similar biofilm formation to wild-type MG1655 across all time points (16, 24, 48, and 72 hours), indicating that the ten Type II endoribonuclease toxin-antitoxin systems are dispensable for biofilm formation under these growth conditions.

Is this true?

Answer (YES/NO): NO